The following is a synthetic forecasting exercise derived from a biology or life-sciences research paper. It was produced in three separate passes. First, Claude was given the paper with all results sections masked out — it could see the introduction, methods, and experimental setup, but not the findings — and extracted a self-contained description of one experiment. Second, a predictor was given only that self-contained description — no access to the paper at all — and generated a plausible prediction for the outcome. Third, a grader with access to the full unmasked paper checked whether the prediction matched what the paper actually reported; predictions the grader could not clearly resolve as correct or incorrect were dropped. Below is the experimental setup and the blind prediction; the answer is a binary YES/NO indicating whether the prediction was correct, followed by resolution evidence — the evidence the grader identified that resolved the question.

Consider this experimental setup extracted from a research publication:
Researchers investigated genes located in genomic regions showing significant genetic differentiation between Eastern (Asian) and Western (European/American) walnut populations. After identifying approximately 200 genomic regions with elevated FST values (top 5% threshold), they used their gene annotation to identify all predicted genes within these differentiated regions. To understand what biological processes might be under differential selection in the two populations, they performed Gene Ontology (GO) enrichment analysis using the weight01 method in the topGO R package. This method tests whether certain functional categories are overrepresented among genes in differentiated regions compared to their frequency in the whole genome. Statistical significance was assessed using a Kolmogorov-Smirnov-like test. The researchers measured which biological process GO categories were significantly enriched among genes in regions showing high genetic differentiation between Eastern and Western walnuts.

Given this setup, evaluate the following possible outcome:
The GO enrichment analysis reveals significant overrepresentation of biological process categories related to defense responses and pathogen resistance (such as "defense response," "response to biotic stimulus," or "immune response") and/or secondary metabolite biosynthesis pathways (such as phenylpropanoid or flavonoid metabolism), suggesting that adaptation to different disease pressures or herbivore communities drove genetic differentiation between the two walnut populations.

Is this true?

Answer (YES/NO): NO